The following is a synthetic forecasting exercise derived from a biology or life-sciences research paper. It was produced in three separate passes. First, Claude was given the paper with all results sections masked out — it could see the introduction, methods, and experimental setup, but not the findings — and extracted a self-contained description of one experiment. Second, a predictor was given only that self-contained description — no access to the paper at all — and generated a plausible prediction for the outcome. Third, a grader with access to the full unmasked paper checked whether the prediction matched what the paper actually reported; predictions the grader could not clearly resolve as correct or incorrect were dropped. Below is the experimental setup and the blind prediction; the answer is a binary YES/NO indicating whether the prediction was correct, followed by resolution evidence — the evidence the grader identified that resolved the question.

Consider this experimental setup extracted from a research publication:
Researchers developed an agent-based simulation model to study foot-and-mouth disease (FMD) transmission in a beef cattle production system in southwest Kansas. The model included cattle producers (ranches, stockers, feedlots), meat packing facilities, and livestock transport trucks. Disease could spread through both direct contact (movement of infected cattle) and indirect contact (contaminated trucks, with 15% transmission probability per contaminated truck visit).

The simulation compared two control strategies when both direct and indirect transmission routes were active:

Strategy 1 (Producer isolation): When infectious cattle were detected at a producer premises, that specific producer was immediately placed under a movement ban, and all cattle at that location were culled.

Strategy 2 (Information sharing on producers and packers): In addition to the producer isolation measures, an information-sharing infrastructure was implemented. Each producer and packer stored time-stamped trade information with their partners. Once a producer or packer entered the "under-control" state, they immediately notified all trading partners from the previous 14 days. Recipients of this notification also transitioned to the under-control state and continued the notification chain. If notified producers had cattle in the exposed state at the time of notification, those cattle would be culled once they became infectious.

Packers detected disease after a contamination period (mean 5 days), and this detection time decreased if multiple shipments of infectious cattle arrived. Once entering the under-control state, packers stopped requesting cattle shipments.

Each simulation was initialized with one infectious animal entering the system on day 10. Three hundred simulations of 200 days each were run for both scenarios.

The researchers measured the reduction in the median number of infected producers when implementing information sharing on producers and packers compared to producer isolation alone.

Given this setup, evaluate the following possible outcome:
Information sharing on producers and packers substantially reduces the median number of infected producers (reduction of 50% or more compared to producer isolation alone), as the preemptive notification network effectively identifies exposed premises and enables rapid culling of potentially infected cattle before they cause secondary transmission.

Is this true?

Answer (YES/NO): YES